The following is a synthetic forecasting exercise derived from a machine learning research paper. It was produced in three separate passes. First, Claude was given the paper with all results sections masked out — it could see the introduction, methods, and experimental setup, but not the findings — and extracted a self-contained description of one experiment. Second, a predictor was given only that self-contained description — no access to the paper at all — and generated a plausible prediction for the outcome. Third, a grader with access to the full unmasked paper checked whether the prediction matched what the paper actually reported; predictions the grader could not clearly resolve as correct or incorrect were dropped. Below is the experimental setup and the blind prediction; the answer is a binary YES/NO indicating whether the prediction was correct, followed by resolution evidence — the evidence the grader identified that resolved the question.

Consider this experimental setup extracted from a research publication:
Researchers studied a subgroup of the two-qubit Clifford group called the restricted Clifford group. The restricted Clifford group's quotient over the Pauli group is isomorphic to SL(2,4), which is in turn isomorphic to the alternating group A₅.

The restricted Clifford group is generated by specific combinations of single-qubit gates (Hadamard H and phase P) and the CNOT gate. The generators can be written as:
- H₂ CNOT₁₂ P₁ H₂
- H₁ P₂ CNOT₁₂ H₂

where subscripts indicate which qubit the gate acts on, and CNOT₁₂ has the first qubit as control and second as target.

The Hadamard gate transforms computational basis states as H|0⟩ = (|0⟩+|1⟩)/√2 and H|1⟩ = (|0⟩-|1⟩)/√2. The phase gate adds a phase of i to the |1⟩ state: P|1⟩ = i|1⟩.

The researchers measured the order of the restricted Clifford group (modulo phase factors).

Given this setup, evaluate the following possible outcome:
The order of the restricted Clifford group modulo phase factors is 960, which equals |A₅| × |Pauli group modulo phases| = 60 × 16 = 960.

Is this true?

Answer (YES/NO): YES